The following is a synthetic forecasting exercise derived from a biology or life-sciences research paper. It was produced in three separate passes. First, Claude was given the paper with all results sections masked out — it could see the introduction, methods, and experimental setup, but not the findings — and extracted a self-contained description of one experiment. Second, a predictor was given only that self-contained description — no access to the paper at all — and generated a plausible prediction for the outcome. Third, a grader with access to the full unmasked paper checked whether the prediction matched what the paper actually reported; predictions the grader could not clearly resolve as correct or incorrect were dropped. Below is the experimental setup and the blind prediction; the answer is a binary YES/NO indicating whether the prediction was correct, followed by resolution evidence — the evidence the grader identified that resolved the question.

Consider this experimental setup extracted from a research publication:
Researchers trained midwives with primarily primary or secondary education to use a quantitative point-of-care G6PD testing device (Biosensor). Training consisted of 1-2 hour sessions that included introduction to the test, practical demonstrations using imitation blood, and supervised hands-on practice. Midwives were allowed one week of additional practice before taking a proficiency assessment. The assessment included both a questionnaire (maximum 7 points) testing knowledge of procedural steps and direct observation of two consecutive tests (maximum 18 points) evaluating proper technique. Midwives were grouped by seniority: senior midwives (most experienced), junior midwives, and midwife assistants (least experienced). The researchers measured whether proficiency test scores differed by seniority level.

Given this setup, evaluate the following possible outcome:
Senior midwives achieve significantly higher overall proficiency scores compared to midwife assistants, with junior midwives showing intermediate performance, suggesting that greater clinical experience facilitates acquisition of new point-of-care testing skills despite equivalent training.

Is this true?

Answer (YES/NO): NO